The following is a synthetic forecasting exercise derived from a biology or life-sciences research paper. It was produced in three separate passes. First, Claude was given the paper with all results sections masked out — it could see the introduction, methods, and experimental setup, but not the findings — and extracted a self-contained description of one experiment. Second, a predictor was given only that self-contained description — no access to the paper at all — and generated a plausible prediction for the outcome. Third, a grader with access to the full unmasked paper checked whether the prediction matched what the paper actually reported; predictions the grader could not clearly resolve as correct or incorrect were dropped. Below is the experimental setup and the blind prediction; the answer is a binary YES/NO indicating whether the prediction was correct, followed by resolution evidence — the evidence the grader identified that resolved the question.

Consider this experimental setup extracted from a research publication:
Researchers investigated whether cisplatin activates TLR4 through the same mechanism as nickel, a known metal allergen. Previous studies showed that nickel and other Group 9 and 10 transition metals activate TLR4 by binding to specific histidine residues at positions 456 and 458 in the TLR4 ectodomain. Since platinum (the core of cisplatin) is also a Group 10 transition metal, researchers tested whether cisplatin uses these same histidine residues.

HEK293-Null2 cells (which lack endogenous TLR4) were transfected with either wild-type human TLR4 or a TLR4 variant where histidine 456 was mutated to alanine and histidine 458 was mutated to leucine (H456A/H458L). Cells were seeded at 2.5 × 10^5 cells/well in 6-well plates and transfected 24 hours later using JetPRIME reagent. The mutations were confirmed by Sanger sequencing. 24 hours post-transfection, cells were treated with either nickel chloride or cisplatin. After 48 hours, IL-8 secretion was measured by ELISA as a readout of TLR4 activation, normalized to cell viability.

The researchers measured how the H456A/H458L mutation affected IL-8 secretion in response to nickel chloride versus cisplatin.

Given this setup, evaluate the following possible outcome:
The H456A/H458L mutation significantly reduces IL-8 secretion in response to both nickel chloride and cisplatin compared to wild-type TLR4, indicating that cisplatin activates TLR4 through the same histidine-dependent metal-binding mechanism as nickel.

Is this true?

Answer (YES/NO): NO